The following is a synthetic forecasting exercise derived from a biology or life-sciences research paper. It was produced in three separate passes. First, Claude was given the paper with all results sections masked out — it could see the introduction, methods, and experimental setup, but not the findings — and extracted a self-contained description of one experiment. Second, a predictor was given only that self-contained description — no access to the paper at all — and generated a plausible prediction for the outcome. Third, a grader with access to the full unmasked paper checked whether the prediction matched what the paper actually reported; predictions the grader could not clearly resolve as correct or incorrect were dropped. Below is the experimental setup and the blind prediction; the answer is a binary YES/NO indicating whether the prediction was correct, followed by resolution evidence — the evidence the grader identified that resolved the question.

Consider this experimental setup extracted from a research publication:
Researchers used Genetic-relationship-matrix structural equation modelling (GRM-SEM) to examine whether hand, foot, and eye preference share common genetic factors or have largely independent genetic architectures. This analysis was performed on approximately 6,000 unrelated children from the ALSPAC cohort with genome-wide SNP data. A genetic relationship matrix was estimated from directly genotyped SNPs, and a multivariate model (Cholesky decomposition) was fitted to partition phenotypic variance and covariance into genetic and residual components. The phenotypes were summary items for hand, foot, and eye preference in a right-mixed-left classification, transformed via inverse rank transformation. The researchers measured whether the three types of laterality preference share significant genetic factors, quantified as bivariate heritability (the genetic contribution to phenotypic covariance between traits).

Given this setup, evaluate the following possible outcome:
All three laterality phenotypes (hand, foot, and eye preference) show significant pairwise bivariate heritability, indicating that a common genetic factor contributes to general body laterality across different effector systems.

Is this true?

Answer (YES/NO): YES